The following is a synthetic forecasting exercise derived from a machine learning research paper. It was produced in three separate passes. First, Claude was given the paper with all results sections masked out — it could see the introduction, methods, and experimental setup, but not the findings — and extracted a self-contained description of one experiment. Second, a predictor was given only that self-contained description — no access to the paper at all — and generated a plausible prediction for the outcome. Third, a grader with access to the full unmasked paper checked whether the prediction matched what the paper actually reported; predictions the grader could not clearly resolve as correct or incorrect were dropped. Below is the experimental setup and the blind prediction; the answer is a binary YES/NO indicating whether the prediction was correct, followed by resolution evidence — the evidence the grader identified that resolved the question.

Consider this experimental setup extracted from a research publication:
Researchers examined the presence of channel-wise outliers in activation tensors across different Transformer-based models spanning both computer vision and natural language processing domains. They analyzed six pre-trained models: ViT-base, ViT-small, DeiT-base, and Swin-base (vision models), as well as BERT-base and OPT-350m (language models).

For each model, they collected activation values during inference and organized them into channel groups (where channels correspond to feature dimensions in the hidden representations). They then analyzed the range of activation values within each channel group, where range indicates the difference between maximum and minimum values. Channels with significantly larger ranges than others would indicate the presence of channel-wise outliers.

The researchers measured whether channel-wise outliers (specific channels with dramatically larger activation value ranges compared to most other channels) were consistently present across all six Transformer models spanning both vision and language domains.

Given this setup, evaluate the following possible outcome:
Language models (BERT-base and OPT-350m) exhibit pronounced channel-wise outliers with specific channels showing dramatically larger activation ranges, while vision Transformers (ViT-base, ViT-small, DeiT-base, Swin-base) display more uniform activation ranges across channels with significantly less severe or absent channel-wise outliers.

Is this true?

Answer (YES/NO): NO